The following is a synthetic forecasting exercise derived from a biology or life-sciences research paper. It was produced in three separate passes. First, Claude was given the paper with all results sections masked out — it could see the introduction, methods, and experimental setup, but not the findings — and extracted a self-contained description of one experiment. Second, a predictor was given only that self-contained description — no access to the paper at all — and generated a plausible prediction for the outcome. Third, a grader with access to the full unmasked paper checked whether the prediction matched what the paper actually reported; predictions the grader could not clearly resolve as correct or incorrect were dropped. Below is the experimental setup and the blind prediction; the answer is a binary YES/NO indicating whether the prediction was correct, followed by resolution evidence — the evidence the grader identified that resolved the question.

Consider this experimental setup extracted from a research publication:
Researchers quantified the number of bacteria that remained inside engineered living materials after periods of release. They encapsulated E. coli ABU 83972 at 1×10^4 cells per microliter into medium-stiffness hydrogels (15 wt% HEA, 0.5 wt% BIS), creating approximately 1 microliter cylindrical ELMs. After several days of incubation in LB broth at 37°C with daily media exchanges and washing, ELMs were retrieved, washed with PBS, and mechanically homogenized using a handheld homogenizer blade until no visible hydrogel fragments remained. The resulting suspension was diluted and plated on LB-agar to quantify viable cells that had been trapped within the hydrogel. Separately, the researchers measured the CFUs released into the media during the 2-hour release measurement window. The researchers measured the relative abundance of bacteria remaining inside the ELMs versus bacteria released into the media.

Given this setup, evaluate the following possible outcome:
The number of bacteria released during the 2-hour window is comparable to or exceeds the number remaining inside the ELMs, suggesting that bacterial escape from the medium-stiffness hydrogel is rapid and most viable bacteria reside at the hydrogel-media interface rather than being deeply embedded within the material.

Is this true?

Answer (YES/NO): NO